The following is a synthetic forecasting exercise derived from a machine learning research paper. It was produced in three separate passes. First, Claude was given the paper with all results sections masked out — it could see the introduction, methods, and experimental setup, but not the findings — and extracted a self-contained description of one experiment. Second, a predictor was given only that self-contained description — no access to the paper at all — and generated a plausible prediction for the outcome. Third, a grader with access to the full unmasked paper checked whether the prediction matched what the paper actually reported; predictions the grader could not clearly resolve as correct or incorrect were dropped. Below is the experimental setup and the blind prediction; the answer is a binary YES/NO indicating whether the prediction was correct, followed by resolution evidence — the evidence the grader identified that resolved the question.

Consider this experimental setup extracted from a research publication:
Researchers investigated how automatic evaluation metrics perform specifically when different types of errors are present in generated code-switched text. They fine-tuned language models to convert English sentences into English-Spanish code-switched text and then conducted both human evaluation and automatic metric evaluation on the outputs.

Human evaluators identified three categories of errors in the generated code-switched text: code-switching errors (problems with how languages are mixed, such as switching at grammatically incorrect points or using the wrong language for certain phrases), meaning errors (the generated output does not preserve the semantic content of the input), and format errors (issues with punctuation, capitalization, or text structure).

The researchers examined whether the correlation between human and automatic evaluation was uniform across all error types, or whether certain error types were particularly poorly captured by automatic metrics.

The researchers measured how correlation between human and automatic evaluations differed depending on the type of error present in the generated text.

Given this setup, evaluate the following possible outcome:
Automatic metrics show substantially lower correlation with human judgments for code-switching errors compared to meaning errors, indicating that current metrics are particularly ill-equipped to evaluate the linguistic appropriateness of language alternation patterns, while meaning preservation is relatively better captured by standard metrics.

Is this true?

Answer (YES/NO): YES